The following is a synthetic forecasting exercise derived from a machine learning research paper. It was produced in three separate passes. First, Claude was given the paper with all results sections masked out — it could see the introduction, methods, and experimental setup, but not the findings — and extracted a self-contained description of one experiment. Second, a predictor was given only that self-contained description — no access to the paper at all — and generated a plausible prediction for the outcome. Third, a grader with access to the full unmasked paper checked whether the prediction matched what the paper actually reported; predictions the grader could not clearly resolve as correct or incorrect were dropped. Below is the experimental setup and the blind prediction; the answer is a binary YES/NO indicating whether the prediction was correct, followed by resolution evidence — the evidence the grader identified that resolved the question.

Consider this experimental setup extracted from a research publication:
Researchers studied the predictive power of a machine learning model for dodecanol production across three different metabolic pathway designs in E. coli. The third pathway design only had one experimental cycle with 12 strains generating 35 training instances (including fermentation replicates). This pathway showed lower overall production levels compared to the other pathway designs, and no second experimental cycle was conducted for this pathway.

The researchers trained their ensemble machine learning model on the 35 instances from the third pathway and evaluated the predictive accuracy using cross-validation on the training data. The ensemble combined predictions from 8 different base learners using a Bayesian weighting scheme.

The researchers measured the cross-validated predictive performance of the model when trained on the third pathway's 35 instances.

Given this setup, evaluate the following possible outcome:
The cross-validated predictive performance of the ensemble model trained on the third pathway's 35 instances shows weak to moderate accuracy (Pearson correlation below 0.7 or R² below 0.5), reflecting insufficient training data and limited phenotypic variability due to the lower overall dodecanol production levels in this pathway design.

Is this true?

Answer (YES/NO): YES